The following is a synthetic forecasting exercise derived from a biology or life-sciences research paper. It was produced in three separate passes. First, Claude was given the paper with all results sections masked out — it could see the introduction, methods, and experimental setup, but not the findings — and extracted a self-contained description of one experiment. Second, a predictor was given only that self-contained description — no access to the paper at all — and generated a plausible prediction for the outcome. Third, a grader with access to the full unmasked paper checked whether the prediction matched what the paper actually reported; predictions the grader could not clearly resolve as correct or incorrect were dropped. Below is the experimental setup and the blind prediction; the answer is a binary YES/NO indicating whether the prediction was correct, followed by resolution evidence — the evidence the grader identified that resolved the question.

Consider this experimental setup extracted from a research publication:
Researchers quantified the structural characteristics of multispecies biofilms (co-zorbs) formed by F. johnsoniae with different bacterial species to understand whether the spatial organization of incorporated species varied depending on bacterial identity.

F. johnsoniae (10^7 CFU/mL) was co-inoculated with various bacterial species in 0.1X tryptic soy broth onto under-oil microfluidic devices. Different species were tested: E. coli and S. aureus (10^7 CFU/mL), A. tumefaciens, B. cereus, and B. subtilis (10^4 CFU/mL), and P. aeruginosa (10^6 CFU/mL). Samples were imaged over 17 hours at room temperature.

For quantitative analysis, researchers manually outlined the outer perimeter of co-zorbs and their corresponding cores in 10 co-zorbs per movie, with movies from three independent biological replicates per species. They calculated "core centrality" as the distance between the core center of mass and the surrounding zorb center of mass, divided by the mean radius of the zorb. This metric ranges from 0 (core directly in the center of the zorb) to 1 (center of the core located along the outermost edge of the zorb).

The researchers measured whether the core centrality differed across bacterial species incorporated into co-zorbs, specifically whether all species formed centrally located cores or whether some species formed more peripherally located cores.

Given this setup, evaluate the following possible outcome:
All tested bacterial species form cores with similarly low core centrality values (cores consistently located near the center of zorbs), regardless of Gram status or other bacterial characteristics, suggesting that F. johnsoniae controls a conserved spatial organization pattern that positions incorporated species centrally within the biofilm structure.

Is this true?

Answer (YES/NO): NO